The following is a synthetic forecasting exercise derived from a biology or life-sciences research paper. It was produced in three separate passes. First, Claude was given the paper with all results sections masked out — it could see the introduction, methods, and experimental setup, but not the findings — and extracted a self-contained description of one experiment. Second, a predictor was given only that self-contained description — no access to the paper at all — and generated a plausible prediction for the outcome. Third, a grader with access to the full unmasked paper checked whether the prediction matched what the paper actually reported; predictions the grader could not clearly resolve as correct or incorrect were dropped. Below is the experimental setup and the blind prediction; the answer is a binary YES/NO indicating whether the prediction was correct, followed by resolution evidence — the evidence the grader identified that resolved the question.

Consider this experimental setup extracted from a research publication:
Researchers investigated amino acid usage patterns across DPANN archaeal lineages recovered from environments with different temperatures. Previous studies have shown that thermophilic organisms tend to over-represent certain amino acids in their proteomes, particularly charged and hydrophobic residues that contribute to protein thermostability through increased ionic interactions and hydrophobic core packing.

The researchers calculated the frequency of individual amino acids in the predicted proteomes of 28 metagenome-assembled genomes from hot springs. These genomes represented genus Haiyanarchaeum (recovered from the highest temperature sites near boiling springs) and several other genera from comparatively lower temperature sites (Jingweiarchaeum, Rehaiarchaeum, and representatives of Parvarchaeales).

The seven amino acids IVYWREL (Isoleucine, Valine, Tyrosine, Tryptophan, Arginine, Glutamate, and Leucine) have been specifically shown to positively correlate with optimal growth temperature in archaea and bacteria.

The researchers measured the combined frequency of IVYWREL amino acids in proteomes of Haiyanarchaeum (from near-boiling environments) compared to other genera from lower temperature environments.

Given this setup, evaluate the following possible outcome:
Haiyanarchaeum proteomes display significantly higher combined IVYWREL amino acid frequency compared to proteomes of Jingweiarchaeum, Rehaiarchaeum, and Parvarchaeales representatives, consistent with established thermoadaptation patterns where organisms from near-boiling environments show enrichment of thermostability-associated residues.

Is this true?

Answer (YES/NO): YES